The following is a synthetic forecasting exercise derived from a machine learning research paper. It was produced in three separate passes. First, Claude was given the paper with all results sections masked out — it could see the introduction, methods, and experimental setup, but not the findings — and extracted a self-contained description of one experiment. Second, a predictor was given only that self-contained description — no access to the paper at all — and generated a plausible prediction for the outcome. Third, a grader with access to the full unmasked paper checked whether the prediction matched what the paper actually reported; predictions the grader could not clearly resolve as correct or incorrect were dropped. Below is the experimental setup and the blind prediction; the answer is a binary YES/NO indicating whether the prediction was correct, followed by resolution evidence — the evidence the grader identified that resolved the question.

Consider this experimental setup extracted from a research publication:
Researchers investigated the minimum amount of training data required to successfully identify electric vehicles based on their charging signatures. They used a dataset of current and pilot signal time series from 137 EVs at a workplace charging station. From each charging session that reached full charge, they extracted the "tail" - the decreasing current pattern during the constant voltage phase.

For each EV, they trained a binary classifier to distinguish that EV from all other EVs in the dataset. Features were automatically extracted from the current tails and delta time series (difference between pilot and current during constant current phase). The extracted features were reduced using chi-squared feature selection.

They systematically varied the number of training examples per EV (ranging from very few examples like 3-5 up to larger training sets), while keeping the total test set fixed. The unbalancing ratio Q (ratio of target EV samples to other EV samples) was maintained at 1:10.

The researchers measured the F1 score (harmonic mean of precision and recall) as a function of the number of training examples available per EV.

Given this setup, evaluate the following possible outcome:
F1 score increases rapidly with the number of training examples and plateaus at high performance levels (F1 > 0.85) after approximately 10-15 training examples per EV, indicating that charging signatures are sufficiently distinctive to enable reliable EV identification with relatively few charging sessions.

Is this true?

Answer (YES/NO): NO